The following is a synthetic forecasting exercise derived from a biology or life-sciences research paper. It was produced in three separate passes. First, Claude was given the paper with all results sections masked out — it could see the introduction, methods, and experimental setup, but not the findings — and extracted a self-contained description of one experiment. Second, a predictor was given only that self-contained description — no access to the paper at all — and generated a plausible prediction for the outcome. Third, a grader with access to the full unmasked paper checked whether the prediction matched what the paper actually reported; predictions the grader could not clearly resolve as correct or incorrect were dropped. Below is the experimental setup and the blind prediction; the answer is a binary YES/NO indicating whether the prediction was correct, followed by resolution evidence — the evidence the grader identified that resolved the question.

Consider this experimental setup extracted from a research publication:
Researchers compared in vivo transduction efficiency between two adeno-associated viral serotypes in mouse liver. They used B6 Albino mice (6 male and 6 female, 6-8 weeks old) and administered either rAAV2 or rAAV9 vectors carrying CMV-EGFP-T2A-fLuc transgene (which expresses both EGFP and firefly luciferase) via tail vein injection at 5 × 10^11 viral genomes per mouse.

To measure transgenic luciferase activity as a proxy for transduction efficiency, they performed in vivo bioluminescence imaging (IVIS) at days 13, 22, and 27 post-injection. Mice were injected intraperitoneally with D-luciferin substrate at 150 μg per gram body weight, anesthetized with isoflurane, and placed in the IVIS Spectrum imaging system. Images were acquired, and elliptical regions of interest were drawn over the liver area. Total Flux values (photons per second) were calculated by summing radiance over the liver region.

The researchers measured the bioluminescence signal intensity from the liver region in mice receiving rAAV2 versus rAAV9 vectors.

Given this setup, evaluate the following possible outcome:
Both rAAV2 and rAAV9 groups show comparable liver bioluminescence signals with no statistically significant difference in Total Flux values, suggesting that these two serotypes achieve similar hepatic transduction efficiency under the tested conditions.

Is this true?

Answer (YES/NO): NO